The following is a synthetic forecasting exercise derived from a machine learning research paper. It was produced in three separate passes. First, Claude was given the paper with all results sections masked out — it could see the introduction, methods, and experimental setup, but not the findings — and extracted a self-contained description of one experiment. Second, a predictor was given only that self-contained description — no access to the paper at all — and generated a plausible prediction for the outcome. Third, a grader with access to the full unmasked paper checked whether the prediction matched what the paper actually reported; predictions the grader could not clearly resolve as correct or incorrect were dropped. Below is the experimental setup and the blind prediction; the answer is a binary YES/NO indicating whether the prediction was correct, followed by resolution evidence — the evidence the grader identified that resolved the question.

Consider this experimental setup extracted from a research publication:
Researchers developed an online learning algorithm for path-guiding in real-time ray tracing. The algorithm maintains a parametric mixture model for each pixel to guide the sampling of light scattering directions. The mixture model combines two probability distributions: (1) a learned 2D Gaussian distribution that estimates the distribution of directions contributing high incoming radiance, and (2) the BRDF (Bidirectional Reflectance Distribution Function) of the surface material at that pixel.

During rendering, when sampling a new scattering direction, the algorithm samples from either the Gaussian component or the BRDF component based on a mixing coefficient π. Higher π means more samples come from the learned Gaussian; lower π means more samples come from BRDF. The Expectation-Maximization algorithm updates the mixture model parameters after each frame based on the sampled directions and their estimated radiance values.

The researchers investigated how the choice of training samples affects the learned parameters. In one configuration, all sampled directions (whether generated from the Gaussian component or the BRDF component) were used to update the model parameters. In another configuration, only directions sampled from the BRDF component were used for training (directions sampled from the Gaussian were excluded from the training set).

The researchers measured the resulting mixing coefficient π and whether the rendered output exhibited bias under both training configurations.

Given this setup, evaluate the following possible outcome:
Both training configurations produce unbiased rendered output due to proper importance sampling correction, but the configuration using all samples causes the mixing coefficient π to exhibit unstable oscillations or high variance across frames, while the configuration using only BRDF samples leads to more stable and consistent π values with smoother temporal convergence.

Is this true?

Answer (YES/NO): NO